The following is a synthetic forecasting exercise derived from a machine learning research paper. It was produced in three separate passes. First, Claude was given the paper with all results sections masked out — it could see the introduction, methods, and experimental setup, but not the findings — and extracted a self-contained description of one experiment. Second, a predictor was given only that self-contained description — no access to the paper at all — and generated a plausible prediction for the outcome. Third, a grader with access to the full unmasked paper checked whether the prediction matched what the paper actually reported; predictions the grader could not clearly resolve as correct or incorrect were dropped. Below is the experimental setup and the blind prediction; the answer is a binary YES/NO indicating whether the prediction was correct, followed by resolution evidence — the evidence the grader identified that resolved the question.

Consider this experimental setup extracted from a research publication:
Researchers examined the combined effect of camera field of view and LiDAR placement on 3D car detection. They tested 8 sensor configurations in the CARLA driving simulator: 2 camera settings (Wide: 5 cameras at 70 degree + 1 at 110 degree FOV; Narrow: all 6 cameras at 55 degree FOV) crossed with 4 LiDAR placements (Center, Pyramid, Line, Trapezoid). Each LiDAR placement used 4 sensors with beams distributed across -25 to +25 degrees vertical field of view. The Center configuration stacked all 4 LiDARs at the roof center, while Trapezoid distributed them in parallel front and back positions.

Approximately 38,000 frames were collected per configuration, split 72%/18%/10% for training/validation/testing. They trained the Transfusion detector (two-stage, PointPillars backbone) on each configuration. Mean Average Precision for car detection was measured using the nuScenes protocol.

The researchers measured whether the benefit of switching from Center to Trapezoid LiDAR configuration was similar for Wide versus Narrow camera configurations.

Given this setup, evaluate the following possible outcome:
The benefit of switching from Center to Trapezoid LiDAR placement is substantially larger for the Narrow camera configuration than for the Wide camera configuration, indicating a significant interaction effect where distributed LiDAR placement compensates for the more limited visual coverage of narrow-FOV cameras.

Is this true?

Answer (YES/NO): NO